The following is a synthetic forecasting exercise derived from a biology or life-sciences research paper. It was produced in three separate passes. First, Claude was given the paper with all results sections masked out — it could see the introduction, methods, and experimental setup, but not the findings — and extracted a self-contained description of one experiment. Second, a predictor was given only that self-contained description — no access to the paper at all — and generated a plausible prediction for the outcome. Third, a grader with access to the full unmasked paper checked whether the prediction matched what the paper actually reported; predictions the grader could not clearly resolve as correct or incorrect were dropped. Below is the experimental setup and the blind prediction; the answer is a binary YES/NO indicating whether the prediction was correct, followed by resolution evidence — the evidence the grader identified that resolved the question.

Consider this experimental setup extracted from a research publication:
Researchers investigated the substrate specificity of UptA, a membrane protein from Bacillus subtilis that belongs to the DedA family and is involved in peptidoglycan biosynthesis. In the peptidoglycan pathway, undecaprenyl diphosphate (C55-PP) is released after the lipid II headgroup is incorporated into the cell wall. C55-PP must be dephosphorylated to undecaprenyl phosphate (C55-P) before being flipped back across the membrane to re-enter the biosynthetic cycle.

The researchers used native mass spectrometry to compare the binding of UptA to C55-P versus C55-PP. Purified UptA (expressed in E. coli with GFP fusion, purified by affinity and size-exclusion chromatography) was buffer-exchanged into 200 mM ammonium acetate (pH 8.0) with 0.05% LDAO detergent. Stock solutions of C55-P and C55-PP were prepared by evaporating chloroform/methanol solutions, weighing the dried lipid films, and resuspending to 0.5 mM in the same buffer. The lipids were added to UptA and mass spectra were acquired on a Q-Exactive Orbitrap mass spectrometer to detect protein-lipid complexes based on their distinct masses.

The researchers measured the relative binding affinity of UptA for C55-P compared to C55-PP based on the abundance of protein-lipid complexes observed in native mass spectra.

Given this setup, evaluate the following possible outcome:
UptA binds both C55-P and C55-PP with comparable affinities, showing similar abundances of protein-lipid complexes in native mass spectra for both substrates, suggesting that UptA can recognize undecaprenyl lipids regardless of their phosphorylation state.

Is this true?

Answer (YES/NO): NO